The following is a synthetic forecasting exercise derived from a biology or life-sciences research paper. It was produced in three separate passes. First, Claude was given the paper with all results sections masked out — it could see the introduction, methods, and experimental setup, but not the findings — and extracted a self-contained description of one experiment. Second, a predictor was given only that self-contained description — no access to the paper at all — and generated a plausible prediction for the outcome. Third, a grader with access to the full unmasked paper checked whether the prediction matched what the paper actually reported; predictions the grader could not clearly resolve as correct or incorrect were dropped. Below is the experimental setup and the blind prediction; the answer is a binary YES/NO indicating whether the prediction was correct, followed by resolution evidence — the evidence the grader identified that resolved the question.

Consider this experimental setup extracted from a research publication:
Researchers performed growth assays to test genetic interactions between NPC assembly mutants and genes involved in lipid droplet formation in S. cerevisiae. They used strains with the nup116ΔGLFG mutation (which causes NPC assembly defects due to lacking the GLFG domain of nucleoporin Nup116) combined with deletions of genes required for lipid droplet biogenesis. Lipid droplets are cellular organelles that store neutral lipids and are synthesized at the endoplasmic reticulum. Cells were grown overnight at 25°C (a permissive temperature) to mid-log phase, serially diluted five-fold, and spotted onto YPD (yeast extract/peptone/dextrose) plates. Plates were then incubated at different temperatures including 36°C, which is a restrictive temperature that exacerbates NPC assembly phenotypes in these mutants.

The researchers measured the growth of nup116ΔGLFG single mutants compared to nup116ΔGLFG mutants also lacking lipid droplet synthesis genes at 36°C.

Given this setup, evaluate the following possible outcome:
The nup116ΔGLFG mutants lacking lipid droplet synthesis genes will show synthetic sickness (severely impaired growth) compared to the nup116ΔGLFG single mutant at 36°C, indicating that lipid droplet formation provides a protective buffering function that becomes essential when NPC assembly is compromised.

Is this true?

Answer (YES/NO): YES